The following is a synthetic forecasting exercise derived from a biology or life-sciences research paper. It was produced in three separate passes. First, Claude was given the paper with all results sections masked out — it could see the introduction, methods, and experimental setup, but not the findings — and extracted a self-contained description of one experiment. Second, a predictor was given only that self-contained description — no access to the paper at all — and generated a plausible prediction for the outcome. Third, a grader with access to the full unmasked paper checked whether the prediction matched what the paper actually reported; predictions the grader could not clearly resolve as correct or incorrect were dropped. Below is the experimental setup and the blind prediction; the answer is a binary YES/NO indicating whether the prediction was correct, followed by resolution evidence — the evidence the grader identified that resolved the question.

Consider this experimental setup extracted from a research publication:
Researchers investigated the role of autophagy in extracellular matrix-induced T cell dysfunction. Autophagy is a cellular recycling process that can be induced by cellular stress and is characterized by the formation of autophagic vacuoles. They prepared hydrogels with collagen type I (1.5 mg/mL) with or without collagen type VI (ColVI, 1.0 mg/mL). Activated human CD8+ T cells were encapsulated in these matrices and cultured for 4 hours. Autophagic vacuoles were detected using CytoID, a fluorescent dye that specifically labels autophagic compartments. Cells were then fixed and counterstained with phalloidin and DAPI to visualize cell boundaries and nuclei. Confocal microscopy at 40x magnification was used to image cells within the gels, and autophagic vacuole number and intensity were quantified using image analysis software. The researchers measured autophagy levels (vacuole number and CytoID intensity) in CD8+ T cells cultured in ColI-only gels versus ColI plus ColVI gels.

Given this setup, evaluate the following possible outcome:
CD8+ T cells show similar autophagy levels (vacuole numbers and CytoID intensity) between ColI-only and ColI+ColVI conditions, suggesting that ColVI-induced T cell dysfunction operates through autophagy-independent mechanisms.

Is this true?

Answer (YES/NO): NO